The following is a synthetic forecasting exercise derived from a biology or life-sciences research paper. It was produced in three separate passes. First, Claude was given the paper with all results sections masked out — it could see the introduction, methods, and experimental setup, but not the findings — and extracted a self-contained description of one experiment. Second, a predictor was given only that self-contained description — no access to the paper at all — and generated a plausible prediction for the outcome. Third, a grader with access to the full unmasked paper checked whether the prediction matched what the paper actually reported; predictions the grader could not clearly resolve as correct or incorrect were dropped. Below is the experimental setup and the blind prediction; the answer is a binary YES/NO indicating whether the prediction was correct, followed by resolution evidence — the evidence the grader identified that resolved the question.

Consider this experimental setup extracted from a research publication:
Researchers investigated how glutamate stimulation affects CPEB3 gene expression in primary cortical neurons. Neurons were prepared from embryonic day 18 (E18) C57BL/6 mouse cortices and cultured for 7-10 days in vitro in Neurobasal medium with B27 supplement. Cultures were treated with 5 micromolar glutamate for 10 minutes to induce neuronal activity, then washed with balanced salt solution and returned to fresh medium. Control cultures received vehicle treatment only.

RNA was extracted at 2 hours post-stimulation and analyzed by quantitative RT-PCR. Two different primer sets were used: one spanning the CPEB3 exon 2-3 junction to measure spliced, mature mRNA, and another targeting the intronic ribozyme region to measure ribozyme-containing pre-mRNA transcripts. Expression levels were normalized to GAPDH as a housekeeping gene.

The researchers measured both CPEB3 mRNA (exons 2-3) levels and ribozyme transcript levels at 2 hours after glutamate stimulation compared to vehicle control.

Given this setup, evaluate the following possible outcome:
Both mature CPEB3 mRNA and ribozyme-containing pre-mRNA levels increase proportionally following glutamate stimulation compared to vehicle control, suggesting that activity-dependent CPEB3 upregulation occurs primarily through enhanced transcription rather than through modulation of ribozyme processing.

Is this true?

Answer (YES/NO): NO